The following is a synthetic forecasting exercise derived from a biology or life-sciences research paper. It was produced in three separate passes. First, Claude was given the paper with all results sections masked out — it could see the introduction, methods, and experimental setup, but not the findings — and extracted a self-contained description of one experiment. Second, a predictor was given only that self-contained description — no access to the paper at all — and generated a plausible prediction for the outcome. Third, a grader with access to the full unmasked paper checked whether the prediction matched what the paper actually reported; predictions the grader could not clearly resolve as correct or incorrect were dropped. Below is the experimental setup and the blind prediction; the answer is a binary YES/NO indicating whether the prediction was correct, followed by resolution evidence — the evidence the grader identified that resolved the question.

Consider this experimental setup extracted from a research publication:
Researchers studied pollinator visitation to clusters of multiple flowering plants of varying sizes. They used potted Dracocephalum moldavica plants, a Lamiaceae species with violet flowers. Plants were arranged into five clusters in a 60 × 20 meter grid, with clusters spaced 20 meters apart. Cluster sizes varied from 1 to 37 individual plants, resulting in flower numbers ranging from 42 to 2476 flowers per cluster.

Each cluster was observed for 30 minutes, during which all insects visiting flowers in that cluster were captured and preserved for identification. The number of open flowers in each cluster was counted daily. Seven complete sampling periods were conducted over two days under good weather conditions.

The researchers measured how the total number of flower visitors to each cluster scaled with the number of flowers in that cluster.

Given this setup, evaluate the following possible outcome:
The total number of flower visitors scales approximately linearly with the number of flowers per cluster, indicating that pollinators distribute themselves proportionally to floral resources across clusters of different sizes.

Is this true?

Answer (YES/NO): NO